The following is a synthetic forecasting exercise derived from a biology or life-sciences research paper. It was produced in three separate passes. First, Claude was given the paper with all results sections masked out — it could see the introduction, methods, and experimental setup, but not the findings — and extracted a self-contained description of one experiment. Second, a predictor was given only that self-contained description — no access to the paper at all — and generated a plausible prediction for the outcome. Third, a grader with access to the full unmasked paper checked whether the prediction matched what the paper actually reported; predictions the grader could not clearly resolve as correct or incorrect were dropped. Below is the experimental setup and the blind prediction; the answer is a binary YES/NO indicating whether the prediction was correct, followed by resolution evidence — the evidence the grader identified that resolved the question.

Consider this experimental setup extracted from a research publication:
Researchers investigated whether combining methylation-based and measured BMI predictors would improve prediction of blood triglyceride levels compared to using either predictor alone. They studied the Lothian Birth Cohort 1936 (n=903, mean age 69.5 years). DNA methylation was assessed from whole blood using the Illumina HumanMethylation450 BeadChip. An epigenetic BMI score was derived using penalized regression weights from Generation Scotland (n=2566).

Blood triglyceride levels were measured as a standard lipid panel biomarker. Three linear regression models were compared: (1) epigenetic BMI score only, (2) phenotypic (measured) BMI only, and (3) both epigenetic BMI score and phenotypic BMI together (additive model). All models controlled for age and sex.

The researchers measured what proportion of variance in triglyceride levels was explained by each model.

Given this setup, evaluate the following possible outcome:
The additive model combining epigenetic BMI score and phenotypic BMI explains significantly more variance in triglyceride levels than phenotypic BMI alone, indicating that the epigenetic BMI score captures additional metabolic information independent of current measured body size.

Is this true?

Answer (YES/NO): YES